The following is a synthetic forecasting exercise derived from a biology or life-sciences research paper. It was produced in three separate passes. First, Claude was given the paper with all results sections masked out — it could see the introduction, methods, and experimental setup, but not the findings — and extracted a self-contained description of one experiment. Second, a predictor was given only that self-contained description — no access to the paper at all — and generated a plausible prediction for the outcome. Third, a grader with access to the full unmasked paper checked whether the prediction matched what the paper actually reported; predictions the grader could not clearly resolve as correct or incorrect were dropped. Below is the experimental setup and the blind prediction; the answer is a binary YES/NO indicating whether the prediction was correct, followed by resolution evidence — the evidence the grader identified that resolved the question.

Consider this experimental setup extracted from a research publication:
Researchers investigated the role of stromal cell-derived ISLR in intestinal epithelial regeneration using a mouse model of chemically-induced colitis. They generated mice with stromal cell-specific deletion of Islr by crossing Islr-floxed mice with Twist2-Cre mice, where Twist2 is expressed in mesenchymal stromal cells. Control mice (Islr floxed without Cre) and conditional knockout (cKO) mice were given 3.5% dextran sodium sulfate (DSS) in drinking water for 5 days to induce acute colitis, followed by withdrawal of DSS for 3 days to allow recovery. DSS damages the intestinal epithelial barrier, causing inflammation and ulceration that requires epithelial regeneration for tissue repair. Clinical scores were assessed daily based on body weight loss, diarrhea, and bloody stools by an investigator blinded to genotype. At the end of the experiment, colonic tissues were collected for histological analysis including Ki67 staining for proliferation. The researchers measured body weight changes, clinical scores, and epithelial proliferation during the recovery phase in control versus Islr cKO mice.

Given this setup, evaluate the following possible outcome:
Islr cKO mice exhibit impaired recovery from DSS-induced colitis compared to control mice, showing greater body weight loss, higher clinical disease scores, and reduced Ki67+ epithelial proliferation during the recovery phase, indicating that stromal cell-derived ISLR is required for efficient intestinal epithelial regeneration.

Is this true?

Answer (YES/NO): YES